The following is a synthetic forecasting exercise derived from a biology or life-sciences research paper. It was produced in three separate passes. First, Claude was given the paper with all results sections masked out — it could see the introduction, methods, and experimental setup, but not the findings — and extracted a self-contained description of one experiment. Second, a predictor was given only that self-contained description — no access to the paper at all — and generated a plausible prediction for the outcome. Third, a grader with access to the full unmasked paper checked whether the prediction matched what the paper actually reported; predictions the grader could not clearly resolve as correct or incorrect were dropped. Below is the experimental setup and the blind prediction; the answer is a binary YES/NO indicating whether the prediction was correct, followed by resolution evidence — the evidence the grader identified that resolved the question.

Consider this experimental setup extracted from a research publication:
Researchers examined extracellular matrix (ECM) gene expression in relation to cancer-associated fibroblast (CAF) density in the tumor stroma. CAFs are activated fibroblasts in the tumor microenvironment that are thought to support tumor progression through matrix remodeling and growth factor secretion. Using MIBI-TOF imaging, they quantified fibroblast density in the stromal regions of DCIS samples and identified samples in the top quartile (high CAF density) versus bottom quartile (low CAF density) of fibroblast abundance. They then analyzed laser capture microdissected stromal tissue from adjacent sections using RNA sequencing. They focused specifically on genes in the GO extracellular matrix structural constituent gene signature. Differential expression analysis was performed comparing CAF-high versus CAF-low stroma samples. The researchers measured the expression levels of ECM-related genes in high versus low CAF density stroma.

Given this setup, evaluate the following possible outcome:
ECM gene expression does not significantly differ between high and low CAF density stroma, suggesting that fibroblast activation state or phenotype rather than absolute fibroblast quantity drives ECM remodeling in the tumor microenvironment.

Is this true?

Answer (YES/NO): NO